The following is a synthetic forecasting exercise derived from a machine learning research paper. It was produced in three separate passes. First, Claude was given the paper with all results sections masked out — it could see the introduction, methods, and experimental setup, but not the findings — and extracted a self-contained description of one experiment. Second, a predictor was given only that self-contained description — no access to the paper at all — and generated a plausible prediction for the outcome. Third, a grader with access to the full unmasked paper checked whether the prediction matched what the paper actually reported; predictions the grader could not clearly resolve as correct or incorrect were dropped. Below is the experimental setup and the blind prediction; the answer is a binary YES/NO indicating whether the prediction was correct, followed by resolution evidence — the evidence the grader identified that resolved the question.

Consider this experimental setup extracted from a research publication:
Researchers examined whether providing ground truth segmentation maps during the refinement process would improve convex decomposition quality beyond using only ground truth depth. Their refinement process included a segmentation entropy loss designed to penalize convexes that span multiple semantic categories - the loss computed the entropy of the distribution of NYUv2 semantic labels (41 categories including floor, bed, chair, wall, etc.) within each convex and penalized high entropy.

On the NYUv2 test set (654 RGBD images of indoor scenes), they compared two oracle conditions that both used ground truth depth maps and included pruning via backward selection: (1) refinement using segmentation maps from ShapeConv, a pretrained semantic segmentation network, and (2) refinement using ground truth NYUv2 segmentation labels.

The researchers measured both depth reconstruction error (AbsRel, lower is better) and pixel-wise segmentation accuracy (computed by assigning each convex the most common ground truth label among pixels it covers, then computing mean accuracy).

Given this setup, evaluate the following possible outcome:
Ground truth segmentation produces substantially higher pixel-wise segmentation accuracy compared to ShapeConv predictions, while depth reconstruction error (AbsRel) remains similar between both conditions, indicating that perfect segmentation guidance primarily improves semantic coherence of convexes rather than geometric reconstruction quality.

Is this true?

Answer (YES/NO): NO